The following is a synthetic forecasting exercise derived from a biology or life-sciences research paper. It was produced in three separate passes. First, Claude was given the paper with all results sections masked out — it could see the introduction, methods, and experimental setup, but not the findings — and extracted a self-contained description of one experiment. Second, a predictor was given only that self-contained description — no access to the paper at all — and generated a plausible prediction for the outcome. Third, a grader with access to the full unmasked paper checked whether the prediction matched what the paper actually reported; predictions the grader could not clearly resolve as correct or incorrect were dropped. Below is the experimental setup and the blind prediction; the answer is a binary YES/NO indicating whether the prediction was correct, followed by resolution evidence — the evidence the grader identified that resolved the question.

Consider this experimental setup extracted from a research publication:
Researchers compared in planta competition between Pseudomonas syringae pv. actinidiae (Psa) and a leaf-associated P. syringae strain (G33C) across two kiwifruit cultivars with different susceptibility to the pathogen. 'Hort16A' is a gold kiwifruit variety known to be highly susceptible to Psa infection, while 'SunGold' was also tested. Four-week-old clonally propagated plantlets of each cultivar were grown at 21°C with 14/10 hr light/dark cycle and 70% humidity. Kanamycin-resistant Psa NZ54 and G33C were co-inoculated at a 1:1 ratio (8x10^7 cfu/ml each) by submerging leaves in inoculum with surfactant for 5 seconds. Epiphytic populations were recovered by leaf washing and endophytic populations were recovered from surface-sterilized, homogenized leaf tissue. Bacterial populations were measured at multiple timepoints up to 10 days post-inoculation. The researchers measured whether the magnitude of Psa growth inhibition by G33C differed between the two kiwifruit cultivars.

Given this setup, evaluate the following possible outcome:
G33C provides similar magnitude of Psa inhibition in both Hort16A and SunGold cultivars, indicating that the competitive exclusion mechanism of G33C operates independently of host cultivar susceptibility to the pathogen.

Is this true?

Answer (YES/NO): NO